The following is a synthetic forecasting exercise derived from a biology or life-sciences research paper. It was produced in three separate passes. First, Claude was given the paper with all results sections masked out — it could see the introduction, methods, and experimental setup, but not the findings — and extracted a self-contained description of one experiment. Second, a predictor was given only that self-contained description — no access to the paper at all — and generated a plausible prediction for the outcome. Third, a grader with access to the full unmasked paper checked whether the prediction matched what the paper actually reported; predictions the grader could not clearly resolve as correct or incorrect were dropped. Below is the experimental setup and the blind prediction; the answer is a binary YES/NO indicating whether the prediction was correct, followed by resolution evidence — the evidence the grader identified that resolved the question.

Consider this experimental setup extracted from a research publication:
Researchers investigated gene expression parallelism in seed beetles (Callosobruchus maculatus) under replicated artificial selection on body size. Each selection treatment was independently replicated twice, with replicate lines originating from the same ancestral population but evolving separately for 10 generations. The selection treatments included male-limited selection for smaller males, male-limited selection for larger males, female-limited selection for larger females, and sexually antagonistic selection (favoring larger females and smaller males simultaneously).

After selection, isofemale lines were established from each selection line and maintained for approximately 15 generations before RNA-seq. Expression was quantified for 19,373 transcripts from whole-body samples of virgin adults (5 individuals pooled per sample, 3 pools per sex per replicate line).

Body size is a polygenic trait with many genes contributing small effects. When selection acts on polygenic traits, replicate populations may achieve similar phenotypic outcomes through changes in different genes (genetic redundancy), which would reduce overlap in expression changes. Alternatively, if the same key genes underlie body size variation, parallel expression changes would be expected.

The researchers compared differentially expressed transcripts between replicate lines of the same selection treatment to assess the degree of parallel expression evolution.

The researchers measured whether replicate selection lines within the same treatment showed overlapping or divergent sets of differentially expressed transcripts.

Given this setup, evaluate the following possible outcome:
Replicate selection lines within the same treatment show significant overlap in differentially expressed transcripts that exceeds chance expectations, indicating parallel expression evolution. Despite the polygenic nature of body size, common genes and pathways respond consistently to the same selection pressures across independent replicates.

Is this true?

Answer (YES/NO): NO